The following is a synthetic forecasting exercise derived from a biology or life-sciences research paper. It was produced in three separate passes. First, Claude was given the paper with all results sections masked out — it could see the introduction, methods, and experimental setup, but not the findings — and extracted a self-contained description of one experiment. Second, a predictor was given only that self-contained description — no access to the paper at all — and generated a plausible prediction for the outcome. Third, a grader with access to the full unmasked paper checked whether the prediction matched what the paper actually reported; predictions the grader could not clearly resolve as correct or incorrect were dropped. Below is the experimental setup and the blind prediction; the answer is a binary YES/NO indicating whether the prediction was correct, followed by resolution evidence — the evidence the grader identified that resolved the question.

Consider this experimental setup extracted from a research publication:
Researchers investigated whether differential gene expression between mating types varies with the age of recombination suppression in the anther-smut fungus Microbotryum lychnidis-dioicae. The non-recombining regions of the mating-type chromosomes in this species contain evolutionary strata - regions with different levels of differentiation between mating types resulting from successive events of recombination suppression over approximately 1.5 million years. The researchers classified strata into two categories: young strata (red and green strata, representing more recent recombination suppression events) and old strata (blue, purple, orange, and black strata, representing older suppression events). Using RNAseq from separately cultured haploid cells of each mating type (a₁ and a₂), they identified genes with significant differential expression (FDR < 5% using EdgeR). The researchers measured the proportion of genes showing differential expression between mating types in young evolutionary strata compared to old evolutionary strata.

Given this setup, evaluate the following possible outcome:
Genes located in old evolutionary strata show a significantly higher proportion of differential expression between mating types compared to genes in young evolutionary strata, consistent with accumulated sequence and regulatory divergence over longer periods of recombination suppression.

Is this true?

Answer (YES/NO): YES